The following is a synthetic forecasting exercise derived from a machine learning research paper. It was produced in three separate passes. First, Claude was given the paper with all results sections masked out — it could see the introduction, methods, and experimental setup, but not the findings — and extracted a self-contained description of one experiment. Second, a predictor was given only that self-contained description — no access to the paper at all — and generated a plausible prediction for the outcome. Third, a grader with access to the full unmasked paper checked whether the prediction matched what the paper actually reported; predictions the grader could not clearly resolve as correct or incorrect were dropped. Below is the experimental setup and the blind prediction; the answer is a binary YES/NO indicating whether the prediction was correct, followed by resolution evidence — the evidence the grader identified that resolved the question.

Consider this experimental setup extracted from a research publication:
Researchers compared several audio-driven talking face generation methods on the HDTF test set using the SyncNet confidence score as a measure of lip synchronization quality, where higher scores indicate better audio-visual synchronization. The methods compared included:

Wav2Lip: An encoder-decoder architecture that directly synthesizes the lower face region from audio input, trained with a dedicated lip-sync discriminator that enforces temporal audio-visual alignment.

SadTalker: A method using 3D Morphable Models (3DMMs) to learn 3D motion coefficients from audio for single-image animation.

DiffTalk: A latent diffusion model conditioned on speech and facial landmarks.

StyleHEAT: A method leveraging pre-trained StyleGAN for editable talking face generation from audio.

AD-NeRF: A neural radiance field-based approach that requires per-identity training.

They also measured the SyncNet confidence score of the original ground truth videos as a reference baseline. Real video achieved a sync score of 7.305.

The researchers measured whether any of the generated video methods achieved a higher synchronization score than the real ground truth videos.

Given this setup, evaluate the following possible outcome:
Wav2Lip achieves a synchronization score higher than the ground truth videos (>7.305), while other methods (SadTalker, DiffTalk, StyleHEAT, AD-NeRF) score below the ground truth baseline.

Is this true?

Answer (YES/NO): YES